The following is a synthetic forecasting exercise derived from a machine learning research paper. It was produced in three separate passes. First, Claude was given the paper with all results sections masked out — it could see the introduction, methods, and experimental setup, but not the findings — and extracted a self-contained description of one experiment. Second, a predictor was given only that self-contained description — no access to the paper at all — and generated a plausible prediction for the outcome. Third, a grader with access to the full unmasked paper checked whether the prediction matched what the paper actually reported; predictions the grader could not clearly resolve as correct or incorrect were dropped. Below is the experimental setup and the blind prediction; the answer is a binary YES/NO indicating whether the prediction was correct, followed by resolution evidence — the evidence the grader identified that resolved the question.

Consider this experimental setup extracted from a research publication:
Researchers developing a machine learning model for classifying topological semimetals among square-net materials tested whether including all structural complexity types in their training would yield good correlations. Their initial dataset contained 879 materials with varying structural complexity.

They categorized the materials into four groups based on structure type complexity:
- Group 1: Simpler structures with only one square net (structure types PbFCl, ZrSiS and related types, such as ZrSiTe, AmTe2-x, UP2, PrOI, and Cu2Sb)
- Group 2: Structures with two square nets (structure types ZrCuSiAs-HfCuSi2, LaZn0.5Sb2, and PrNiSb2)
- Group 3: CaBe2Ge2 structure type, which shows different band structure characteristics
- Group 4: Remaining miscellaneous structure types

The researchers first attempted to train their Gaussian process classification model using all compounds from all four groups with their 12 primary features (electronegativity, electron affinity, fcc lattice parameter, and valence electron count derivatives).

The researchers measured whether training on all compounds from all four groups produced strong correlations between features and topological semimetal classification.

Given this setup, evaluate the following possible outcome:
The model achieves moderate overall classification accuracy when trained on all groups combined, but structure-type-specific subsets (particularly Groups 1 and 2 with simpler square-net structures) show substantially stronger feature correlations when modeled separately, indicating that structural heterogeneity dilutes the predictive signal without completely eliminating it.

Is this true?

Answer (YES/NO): NO